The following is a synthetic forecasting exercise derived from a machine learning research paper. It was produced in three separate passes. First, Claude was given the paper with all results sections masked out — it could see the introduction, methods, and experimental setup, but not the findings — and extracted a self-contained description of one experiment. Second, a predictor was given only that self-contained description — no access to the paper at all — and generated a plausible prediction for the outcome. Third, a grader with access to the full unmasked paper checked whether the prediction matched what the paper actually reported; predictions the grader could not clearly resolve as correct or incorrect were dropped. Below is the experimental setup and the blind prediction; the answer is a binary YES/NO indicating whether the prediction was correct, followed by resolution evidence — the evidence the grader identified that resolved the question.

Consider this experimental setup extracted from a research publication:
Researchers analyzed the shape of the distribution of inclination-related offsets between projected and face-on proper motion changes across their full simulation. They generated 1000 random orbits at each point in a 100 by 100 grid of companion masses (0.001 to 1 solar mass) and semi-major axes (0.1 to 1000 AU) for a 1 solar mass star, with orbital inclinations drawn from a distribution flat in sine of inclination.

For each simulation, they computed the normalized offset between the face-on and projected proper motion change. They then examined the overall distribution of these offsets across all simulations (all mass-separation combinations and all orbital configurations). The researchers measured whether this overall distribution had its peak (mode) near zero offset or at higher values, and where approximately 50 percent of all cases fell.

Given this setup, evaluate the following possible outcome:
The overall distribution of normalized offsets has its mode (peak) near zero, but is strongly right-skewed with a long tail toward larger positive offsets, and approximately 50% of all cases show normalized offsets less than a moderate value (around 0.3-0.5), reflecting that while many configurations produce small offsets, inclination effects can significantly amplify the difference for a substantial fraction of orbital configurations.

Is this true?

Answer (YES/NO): NO